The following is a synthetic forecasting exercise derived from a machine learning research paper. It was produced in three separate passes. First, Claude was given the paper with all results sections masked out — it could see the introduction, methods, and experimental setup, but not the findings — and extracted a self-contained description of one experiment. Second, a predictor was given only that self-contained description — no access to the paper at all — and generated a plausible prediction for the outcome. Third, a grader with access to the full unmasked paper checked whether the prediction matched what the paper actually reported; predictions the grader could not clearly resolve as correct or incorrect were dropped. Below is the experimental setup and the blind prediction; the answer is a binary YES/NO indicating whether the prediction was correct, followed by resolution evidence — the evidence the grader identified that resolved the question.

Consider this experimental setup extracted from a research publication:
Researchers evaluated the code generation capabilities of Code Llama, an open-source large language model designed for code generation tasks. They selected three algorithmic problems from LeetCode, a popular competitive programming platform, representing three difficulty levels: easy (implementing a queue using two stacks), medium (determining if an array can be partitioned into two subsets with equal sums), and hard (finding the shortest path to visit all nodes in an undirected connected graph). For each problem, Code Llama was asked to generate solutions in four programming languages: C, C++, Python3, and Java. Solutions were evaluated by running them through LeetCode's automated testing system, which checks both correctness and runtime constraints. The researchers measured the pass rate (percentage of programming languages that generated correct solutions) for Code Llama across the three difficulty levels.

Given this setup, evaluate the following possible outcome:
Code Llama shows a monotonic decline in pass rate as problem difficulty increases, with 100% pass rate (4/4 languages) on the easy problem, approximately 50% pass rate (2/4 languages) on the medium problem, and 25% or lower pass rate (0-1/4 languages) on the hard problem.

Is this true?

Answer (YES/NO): NO